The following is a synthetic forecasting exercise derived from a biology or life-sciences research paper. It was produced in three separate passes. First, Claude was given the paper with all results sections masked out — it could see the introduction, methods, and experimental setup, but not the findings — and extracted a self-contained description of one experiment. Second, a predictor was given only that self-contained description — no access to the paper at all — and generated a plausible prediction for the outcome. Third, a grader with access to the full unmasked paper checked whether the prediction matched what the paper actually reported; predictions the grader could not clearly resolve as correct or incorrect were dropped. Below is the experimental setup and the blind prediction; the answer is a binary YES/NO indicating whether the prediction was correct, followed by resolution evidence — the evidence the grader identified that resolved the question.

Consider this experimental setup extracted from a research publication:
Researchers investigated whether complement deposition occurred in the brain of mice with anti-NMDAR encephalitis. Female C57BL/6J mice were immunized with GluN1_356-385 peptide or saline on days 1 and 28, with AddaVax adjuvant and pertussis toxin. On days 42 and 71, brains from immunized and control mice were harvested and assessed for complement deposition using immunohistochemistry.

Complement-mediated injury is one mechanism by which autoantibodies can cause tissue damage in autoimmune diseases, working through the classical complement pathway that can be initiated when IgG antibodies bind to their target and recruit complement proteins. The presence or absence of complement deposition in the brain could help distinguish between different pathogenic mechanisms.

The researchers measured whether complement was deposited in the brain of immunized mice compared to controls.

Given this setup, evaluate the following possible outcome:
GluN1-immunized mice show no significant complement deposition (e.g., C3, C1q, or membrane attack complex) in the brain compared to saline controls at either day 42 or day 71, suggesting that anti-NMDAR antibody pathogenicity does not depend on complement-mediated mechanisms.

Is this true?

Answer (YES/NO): YES